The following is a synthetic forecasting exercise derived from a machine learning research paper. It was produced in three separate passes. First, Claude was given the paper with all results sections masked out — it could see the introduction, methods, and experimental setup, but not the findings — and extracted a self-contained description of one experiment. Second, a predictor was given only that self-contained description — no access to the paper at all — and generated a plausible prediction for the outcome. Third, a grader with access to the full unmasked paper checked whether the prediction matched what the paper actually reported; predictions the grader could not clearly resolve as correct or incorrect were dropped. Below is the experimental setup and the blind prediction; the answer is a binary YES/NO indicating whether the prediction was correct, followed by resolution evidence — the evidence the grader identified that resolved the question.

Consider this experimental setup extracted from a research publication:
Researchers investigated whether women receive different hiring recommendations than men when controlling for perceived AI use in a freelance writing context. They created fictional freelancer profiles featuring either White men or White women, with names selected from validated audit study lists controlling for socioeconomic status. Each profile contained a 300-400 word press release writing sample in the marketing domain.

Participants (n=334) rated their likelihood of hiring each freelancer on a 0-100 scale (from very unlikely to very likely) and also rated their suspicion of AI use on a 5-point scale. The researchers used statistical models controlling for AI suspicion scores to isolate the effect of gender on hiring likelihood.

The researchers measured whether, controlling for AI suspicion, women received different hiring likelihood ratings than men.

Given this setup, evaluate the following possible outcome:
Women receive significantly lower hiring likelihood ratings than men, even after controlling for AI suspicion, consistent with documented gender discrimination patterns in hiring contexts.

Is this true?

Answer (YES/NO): NO